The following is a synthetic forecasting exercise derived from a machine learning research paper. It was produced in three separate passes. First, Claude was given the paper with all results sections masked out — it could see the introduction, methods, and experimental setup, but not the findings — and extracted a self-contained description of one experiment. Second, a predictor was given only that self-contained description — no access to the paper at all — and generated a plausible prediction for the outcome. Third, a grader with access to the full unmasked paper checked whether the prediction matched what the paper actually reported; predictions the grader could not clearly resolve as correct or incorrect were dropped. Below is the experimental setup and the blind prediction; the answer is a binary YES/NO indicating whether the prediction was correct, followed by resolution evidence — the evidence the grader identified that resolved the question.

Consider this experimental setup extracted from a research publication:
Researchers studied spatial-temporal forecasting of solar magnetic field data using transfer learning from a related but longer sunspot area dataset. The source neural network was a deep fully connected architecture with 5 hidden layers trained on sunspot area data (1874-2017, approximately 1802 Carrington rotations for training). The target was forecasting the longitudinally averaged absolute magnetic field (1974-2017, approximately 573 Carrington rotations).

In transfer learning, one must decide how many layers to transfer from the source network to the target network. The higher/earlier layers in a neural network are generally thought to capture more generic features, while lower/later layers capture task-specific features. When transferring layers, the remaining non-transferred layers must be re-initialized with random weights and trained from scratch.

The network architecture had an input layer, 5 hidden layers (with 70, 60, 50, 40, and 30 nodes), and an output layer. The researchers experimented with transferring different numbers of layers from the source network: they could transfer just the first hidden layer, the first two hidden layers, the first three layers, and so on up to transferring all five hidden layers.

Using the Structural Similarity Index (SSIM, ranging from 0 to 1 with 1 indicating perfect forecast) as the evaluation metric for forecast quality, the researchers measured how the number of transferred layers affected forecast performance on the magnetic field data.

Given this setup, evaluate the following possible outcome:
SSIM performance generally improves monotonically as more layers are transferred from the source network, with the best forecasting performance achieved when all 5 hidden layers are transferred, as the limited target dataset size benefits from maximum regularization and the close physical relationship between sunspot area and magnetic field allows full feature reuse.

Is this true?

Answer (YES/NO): NO